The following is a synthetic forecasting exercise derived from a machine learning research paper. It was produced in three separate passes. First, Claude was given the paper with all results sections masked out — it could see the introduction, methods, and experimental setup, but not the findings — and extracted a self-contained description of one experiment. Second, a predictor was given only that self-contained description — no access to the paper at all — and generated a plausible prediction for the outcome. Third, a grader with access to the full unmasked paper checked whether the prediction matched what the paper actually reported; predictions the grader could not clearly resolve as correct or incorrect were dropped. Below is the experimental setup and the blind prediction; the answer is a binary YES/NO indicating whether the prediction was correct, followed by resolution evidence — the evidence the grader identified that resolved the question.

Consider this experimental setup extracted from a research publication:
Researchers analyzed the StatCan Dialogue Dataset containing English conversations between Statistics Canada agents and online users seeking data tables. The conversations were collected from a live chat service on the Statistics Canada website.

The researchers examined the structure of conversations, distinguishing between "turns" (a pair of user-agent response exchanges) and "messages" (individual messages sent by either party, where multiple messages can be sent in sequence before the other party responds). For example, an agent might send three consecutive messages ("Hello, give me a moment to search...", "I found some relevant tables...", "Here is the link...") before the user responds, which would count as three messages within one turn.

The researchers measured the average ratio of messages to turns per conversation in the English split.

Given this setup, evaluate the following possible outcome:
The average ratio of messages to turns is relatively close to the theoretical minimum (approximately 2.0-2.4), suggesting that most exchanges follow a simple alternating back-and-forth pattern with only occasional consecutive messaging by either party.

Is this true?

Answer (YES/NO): NO